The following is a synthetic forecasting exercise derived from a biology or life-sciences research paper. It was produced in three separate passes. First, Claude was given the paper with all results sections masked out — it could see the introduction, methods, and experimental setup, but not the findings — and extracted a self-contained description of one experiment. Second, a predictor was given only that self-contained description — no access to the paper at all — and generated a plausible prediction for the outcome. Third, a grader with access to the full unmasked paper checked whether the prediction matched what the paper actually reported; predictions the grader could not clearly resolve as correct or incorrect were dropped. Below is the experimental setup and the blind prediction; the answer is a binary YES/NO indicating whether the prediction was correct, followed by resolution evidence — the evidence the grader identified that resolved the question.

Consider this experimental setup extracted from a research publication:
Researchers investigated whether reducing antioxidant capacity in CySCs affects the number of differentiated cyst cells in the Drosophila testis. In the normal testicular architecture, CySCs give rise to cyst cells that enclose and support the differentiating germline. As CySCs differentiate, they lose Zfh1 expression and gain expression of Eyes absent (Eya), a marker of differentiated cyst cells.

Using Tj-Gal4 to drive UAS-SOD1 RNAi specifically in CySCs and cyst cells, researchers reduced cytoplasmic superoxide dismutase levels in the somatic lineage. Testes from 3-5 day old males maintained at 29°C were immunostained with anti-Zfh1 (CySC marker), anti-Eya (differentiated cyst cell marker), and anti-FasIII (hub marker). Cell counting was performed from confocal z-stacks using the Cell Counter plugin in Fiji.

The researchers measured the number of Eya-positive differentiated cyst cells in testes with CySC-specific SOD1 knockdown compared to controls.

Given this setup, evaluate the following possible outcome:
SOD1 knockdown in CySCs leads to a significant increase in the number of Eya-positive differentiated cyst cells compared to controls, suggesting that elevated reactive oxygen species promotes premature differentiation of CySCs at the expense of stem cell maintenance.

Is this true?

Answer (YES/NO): YES